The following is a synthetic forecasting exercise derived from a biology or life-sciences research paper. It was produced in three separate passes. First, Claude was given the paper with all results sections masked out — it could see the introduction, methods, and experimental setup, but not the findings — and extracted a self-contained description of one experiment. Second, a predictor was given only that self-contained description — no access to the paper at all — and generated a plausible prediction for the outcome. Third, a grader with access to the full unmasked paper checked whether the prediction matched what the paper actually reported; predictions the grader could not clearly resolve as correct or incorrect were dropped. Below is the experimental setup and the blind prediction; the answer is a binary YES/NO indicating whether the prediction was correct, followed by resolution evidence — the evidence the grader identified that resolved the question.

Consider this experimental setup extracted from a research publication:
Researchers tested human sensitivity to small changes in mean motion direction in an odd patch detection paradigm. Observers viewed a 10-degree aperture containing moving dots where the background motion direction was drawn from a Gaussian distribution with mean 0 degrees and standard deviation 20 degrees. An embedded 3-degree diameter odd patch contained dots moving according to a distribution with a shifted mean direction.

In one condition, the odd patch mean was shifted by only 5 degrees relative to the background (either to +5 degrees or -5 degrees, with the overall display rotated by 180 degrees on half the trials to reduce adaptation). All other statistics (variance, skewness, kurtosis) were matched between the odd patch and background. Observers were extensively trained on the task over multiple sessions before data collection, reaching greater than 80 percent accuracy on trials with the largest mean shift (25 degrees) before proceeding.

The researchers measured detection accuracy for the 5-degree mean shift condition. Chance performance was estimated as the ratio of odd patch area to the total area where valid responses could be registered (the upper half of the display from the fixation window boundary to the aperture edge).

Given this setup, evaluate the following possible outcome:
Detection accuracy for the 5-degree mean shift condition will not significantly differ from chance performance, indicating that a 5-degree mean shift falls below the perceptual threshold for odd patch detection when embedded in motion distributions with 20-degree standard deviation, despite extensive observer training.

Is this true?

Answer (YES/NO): NO